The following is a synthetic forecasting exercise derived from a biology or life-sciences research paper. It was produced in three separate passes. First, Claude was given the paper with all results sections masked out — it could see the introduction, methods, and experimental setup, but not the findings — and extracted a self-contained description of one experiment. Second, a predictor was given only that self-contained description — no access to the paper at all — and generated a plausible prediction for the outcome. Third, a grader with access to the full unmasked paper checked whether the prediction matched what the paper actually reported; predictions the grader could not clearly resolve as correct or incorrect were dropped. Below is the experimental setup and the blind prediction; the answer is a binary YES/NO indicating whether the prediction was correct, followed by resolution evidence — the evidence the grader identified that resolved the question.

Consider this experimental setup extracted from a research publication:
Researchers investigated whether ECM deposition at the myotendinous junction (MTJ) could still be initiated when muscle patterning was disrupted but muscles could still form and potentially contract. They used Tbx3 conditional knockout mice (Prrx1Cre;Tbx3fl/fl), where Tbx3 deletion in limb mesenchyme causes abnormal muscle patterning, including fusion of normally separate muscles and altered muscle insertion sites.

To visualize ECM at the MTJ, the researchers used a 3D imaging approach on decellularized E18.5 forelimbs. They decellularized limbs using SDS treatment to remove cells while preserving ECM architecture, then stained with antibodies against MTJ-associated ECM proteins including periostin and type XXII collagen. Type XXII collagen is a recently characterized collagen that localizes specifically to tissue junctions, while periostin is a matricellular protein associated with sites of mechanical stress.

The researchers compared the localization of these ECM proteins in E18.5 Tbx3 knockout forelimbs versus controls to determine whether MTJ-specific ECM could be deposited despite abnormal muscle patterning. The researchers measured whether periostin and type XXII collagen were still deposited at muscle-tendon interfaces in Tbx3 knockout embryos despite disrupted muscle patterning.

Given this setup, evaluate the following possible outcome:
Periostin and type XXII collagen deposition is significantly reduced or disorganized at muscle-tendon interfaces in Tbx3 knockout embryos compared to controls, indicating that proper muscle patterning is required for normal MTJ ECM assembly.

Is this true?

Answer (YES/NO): NO